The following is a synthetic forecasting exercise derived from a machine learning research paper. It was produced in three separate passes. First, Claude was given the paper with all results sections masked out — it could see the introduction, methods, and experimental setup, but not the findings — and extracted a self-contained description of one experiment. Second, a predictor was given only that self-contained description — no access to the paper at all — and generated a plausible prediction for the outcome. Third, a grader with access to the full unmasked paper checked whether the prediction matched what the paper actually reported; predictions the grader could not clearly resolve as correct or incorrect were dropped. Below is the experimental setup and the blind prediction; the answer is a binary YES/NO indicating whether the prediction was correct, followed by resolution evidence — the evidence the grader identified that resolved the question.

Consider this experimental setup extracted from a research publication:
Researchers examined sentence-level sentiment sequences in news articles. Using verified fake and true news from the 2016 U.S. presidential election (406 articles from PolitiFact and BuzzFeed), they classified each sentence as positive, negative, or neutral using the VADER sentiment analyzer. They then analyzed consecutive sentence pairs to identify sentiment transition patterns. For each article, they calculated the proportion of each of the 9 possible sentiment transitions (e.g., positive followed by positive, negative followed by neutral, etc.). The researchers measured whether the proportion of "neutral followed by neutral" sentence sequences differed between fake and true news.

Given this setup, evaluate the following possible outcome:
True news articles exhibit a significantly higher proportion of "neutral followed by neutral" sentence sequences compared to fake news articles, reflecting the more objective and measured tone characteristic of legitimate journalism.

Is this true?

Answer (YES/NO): NO